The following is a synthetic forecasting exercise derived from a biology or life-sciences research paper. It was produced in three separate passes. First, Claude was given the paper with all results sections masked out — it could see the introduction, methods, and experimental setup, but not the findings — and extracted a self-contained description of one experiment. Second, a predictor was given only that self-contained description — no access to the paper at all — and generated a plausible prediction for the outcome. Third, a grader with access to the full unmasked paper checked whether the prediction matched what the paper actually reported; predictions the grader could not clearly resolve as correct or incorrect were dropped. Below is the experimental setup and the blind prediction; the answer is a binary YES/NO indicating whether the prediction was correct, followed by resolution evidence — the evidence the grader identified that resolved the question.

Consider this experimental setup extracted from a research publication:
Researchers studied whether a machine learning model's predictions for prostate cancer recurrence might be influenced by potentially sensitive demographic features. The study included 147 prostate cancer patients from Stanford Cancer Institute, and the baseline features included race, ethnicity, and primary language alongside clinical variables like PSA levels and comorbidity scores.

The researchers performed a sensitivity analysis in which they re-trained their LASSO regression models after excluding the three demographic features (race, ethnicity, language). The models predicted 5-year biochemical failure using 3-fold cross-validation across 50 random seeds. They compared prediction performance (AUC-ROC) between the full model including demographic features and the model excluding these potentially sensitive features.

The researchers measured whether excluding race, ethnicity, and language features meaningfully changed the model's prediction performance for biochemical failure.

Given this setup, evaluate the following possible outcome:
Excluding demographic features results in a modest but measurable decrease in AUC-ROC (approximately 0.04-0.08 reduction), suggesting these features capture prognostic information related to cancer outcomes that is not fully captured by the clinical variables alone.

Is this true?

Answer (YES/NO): NO